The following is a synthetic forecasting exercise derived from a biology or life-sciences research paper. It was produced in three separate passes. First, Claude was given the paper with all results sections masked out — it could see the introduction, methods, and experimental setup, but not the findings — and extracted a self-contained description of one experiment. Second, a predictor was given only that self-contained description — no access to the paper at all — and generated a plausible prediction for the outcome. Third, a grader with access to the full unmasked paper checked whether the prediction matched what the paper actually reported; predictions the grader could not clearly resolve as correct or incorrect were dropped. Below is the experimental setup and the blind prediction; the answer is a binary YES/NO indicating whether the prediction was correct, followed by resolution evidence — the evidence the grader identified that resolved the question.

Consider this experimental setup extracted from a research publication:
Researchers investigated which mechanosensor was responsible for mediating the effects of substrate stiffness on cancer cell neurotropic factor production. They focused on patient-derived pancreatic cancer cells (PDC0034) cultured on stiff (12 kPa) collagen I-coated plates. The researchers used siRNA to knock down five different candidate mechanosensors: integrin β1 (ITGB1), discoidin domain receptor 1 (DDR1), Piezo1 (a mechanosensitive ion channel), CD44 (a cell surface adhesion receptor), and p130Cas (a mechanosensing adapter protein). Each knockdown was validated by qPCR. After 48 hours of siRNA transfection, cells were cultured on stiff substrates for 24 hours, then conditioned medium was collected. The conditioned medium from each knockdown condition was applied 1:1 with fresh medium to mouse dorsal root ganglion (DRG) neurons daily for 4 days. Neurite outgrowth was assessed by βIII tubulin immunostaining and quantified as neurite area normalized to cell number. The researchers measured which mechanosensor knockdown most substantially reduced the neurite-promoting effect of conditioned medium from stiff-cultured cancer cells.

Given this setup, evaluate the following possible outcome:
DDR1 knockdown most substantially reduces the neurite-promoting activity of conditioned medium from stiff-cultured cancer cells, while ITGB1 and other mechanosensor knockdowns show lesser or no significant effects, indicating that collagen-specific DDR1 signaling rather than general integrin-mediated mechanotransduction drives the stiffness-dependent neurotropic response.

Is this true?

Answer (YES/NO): NO